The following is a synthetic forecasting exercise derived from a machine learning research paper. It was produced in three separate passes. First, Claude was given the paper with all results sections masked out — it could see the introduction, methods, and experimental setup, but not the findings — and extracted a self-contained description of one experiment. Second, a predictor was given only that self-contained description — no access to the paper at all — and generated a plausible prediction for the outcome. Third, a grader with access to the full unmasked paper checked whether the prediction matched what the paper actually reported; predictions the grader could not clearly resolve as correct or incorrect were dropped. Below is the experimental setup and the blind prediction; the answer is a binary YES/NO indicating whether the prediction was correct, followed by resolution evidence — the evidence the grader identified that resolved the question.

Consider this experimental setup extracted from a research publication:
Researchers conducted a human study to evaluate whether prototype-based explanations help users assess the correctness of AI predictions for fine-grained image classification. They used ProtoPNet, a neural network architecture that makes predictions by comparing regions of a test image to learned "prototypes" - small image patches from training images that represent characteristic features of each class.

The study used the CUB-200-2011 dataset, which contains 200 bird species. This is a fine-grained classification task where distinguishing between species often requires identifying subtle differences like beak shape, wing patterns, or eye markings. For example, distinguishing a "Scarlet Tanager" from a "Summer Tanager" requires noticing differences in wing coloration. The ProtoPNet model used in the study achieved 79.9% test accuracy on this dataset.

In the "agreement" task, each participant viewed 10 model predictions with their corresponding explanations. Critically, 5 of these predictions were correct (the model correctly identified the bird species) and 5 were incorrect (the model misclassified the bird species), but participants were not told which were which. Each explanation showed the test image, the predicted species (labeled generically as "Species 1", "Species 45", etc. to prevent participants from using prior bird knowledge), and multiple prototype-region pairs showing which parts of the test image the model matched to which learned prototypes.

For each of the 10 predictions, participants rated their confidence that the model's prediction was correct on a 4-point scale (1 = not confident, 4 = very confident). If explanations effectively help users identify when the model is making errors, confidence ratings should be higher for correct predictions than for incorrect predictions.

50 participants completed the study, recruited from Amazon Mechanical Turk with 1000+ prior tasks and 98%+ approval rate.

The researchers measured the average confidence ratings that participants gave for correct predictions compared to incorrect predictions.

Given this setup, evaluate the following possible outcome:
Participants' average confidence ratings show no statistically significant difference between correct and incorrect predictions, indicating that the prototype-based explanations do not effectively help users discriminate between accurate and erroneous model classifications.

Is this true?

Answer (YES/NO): NO